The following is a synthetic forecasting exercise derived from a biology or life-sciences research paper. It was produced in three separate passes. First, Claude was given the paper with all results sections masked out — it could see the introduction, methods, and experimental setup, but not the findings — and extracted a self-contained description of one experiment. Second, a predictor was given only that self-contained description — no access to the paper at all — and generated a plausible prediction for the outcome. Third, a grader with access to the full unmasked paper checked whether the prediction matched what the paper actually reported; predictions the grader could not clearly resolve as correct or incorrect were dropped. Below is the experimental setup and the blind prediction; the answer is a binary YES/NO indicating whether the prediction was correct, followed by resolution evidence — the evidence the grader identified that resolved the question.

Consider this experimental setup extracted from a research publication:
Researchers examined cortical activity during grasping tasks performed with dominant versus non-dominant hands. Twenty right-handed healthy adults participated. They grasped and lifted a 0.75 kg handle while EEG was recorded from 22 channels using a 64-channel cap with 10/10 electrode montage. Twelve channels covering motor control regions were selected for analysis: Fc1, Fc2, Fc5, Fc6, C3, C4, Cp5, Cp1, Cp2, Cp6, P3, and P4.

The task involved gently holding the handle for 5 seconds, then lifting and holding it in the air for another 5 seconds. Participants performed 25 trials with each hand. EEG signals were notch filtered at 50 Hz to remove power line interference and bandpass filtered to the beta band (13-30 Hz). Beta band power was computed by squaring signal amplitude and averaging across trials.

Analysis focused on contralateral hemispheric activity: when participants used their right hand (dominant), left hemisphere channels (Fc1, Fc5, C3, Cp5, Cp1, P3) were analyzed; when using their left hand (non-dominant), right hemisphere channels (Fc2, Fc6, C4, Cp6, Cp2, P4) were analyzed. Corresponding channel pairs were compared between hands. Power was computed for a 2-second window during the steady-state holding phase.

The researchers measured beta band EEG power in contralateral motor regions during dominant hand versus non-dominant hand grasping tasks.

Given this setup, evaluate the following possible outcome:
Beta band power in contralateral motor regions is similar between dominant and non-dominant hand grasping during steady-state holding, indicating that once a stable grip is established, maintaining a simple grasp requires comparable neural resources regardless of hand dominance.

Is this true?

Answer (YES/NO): YES